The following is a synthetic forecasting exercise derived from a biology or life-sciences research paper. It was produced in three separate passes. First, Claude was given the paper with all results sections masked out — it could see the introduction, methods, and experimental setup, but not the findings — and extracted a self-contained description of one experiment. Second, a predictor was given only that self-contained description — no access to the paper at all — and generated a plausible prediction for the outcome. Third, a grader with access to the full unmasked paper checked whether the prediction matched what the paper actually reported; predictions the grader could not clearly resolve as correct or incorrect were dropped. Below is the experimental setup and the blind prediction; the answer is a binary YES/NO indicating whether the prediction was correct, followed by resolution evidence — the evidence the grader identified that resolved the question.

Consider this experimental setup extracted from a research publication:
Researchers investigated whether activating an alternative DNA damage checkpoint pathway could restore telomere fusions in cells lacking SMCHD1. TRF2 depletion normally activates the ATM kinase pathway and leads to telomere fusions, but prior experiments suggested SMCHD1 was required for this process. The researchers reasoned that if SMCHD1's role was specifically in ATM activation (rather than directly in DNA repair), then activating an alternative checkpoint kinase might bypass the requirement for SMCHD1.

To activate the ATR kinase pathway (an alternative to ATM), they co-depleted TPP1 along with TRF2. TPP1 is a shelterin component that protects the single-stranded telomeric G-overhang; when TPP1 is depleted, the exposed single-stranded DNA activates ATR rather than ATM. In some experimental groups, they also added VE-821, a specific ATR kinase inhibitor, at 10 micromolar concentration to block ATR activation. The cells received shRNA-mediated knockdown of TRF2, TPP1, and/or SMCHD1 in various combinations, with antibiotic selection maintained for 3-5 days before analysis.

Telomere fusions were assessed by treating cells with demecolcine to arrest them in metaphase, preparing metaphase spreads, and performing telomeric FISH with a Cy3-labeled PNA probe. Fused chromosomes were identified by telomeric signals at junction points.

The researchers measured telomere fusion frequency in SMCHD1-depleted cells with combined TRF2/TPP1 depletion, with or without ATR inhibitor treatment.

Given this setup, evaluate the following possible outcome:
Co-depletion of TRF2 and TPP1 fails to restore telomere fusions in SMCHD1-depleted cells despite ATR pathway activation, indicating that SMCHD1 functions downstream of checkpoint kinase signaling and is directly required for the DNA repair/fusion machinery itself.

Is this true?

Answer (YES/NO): NO